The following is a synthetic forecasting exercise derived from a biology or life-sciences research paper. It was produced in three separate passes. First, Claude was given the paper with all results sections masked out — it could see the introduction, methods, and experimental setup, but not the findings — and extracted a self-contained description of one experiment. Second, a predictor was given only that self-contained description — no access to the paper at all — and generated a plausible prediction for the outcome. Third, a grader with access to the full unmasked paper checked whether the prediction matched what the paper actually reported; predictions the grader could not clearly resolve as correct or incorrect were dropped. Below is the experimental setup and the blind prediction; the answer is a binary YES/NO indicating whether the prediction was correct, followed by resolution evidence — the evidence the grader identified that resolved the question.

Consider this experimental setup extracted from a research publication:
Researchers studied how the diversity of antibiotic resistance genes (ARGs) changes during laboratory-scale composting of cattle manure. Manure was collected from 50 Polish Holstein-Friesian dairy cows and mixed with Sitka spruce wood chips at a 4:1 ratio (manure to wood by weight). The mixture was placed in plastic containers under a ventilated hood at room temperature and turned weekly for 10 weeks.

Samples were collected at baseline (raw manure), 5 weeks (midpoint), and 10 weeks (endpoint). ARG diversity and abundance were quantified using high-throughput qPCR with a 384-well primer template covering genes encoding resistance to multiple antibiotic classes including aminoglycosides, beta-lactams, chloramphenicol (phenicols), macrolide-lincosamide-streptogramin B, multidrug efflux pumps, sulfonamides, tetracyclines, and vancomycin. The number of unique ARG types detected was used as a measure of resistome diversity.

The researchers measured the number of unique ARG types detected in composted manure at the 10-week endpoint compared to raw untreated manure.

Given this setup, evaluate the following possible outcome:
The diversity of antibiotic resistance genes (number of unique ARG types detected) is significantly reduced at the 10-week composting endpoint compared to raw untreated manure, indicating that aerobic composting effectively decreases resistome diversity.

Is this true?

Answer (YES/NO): YES